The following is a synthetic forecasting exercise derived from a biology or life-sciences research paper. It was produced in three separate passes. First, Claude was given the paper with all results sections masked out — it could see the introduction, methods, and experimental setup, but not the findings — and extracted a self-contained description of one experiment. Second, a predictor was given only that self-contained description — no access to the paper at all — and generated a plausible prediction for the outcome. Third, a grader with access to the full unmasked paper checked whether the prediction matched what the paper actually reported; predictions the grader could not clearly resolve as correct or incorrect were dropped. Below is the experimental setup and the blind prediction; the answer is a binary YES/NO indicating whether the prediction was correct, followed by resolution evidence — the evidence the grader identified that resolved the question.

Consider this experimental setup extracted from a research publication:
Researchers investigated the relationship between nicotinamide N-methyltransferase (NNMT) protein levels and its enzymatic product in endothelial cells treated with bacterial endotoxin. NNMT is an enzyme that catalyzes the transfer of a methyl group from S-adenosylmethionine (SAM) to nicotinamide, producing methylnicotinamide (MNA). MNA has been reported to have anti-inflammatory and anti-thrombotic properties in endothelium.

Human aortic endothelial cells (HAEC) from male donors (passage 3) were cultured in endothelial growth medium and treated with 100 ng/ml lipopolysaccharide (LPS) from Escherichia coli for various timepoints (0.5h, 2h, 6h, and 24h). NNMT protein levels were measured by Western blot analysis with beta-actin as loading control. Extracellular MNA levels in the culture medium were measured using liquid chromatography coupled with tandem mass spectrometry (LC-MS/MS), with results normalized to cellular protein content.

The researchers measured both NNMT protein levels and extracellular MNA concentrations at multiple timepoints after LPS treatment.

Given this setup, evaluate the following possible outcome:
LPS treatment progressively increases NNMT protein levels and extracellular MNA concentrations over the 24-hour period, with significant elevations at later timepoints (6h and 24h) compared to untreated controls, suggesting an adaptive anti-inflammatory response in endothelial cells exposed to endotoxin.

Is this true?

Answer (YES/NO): NO